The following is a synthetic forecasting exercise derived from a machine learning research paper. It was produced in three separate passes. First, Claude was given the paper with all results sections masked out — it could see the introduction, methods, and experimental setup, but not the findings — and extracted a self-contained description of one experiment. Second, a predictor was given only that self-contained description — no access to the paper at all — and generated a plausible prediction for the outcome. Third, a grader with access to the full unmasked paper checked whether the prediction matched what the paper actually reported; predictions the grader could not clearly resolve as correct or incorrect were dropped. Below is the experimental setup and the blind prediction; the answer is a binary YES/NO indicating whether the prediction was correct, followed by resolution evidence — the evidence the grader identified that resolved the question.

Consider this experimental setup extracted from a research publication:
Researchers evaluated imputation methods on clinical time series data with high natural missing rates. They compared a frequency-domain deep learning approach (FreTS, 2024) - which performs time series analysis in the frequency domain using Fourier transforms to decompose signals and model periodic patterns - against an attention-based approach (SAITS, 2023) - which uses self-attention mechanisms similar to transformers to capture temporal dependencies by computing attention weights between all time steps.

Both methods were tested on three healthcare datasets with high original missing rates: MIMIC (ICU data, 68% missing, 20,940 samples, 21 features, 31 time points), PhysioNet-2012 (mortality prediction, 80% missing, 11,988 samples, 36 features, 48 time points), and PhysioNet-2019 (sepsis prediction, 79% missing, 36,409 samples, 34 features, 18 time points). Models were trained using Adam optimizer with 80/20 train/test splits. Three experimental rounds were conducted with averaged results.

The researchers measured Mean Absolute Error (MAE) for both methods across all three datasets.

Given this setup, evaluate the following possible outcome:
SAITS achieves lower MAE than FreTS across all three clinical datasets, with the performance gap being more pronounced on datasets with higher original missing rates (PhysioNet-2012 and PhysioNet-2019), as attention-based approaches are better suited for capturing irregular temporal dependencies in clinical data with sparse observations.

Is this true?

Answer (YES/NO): NO